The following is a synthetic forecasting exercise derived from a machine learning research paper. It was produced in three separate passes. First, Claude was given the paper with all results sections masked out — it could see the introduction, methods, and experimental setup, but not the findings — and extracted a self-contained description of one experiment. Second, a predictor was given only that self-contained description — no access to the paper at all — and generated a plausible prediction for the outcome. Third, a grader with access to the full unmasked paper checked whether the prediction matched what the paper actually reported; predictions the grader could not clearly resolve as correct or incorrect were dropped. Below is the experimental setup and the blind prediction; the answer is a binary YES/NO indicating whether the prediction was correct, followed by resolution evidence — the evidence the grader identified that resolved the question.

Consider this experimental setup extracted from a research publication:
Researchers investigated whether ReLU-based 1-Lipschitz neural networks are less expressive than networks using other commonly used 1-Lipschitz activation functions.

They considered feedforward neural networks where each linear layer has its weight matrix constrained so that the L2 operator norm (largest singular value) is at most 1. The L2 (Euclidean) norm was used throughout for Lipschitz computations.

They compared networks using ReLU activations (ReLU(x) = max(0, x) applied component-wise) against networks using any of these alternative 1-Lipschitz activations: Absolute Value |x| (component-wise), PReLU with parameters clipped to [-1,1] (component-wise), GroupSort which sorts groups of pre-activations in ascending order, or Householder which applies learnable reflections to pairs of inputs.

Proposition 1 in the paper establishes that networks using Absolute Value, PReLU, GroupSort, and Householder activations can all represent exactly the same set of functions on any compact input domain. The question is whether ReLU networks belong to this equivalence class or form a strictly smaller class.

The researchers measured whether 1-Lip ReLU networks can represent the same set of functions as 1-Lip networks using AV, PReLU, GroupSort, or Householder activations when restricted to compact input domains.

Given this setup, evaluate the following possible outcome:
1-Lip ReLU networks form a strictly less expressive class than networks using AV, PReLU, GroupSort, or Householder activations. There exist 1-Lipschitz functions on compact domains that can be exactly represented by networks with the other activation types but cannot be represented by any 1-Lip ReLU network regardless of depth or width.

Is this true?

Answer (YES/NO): YES